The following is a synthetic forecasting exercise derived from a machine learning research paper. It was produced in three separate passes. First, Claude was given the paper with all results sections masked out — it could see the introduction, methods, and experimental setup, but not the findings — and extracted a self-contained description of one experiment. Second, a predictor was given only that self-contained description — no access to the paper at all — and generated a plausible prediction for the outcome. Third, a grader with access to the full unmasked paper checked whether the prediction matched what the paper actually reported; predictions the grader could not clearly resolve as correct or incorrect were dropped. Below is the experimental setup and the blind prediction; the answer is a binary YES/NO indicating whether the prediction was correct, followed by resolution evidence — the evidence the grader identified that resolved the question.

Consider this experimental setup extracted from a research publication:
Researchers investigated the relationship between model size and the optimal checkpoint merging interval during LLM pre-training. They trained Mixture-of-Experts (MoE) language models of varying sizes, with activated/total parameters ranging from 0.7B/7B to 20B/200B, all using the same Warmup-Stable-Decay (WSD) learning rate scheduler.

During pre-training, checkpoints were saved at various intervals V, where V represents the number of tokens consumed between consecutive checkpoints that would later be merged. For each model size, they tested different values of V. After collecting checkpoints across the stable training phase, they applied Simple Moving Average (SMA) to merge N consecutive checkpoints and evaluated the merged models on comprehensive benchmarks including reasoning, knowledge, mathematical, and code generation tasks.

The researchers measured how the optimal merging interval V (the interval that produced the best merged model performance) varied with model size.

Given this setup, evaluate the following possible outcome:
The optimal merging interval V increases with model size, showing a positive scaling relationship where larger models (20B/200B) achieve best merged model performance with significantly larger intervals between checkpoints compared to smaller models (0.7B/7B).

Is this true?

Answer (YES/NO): YES